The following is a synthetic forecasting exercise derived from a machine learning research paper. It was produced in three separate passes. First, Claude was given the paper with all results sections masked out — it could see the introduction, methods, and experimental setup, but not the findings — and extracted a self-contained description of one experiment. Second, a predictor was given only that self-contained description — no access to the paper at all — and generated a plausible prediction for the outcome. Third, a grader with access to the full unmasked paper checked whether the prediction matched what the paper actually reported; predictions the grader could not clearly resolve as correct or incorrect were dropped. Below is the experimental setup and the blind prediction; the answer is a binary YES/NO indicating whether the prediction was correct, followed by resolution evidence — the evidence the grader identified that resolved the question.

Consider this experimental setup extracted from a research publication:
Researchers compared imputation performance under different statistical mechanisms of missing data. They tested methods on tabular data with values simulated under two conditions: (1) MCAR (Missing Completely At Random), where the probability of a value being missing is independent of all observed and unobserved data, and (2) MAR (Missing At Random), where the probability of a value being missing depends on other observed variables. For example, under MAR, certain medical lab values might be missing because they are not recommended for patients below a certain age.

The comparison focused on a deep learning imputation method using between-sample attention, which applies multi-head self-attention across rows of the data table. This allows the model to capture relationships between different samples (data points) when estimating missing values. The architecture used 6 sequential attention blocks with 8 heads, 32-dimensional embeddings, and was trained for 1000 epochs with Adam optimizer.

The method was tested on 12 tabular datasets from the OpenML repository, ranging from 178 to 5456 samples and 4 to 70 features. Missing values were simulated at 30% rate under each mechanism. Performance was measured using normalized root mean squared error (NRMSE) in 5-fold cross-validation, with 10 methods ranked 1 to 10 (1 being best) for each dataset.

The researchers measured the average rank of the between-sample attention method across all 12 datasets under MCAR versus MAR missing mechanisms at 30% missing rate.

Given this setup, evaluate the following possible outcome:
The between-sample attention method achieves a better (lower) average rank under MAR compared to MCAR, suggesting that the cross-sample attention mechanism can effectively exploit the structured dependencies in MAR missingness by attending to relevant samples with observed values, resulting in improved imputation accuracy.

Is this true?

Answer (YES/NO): NO